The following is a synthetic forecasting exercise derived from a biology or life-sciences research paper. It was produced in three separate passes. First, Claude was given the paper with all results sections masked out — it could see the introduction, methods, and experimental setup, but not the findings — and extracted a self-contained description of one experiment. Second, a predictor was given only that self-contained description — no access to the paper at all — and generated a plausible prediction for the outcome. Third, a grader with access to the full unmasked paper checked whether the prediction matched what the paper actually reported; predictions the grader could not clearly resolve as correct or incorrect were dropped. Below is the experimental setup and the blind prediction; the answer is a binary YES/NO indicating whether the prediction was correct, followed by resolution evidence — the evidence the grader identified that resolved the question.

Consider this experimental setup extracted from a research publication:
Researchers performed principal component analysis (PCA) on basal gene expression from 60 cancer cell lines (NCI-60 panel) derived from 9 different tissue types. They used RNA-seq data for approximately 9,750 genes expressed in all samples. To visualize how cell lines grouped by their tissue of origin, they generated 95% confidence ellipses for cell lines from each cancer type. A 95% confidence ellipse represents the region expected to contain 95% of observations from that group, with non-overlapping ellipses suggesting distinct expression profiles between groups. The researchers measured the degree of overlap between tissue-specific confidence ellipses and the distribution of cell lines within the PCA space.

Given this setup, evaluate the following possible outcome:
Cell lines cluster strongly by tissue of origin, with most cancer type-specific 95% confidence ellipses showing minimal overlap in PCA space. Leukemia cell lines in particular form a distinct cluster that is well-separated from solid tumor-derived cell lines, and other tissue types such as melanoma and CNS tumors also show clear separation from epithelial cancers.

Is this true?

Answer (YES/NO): NO